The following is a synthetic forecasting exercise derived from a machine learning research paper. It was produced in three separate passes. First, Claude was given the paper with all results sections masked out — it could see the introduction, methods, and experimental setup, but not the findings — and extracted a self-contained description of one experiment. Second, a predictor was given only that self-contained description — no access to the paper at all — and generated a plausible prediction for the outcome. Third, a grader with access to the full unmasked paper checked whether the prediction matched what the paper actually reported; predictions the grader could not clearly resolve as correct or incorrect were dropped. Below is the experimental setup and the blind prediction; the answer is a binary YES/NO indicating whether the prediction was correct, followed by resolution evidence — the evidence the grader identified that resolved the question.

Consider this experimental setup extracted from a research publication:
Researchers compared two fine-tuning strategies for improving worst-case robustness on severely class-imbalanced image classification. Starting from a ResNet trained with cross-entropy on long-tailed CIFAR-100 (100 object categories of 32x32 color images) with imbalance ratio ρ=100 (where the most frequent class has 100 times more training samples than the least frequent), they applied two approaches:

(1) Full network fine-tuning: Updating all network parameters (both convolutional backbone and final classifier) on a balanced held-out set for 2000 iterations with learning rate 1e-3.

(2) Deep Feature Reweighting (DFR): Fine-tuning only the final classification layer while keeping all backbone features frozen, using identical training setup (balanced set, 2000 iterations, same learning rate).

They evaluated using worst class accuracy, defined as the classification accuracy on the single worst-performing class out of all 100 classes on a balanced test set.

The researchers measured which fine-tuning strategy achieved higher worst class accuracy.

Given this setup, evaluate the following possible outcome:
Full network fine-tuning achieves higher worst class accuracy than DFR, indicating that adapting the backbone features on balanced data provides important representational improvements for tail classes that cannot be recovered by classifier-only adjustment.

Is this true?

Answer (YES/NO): YES